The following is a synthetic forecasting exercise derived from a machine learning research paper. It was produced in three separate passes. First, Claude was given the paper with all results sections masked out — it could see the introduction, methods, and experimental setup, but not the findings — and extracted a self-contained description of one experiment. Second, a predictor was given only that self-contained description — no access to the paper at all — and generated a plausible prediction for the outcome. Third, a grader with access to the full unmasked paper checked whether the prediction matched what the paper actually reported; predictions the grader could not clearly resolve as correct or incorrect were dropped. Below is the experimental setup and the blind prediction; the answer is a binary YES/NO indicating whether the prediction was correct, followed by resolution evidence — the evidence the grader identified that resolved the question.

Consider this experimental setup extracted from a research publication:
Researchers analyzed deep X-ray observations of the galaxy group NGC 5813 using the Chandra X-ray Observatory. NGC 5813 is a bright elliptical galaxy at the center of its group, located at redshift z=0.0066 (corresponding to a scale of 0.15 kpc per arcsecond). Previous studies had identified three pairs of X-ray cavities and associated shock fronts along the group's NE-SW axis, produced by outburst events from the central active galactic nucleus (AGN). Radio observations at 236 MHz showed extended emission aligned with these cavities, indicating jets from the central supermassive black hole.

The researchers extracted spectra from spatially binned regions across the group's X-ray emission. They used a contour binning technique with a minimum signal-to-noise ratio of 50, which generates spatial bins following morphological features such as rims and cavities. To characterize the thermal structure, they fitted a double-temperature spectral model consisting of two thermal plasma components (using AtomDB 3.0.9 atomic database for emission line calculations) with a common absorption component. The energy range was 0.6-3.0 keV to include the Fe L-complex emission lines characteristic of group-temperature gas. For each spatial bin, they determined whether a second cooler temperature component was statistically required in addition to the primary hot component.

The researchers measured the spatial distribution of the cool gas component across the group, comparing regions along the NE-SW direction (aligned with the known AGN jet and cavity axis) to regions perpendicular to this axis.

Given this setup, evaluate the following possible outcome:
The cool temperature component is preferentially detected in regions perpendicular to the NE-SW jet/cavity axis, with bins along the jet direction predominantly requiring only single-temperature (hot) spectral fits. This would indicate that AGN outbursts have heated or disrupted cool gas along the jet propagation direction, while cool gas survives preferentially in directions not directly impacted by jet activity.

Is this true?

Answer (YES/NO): NO